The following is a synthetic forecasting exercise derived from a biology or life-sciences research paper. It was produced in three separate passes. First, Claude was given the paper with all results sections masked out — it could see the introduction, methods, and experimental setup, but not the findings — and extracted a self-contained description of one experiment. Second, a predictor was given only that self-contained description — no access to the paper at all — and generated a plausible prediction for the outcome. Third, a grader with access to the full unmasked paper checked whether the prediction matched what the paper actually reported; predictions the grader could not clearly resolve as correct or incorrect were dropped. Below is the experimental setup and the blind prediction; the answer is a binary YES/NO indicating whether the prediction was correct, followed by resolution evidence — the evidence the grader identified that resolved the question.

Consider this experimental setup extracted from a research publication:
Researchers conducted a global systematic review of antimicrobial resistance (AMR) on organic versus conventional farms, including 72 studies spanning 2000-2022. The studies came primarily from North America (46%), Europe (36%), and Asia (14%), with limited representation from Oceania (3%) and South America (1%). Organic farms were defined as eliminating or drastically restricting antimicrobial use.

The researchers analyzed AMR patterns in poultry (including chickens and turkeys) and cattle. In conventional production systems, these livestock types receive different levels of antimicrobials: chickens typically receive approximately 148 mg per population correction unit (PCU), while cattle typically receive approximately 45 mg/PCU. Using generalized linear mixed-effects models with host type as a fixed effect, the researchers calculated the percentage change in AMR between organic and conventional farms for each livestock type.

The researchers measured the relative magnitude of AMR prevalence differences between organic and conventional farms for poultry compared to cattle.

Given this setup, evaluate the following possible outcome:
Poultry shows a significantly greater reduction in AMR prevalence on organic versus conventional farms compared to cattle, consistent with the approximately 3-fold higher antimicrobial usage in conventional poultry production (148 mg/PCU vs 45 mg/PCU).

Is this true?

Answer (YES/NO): NO